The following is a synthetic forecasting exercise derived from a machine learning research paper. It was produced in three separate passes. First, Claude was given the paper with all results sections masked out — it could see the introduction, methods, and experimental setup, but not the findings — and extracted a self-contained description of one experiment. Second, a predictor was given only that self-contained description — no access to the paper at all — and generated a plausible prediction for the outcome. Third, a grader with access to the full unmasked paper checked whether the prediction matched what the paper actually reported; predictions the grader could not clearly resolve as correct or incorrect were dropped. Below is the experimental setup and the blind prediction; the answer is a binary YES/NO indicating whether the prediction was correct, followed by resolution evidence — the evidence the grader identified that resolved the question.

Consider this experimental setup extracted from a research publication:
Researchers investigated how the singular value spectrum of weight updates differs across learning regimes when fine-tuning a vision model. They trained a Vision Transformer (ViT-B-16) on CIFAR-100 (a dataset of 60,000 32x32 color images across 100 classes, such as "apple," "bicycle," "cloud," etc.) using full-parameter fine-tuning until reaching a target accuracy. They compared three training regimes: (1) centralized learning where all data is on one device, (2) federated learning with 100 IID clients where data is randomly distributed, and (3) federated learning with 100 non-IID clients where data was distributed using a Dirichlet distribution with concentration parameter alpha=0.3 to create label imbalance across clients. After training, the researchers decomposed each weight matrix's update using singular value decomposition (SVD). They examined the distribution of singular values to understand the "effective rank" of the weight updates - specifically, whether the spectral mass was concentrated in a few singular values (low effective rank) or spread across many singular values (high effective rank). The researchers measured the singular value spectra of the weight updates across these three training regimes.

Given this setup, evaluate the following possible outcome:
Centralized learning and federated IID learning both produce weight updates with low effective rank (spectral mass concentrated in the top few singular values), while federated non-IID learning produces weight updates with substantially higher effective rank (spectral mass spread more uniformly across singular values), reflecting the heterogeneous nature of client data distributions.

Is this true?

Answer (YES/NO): NO